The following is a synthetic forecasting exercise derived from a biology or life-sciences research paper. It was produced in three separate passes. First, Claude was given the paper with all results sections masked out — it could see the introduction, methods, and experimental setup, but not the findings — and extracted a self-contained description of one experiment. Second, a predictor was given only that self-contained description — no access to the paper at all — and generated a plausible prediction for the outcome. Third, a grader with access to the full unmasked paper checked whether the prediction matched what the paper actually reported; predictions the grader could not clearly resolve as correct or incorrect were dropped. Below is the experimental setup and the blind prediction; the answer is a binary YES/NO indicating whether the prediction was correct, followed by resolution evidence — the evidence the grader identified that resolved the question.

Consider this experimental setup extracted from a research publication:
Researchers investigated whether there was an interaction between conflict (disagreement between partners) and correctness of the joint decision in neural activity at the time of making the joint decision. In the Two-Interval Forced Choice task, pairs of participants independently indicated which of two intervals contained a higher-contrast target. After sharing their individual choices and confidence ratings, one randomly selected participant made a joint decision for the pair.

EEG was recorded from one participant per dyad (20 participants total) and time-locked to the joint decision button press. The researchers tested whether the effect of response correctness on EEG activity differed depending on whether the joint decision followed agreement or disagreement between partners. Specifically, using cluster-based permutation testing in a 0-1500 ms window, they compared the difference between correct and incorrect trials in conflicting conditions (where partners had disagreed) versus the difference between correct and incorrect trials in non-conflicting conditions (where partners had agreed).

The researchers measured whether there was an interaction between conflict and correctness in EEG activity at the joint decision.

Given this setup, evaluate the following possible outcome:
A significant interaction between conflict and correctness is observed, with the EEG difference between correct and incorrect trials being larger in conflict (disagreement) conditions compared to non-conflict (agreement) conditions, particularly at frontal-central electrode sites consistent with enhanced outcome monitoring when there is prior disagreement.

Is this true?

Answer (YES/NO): NO